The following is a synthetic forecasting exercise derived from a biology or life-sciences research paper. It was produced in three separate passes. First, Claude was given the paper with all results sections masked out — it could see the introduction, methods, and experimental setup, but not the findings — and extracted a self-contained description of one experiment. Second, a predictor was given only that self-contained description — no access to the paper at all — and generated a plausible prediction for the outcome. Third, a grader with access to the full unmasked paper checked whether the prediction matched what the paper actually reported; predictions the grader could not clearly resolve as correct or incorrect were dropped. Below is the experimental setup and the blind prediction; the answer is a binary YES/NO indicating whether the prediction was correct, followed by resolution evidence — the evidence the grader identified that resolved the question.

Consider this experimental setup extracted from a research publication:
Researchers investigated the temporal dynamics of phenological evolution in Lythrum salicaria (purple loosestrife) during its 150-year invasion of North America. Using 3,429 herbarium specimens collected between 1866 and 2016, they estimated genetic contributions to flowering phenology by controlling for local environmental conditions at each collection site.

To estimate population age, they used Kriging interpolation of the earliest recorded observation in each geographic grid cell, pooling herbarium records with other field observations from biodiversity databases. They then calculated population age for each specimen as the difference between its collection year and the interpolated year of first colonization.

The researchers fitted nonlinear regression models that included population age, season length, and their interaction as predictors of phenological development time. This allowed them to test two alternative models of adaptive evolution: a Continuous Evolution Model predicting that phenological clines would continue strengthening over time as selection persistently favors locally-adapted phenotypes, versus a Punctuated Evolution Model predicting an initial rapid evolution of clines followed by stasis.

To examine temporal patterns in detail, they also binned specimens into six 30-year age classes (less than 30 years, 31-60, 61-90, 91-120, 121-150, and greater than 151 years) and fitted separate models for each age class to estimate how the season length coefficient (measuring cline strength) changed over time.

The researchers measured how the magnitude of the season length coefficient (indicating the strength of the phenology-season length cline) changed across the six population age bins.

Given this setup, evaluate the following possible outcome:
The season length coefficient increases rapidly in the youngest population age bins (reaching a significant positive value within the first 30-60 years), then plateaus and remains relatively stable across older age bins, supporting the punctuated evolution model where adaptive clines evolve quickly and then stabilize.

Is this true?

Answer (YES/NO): NO